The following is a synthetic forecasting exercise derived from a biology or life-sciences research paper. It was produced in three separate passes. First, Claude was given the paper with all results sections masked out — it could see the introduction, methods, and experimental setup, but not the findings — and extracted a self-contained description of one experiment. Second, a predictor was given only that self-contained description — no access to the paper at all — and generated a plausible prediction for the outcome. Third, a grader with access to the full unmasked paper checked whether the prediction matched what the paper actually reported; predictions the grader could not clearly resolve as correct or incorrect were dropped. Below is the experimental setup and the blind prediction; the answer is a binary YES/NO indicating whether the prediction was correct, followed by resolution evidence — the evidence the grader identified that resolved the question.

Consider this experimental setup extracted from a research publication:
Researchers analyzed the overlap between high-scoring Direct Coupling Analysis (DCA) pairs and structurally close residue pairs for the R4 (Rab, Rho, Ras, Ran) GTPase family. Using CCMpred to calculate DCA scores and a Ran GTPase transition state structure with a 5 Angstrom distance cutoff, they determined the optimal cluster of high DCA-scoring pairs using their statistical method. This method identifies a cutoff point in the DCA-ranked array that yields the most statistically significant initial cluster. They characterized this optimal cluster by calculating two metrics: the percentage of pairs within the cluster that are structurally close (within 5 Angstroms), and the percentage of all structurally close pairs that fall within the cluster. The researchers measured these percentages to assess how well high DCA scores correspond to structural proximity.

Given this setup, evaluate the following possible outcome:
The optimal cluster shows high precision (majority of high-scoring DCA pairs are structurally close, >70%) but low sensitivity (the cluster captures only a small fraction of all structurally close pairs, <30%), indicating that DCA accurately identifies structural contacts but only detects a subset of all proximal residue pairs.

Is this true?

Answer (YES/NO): NO